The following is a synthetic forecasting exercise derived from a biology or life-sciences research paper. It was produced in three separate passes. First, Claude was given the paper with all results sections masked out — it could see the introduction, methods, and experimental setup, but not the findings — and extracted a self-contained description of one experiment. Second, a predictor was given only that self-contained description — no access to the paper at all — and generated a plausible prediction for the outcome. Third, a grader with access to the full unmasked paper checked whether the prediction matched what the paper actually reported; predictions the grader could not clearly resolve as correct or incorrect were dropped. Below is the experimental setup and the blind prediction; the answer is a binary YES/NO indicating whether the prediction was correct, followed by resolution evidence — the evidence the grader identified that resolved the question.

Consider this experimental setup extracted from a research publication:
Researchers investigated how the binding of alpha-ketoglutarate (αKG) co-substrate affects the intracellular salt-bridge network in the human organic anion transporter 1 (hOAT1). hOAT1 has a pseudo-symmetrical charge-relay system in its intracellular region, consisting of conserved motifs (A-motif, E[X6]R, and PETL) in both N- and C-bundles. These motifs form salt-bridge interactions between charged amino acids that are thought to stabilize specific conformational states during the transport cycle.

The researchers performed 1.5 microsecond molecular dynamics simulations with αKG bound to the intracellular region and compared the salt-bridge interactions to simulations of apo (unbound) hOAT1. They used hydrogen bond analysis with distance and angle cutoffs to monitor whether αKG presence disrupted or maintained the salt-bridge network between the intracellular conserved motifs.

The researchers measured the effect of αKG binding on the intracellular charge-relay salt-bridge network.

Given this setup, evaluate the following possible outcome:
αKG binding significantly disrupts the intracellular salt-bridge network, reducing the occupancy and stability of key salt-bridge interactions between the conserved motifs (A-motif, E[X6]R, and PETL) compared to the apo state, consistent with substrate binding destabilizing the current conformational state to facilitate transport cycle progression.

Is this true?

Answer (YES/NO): YES